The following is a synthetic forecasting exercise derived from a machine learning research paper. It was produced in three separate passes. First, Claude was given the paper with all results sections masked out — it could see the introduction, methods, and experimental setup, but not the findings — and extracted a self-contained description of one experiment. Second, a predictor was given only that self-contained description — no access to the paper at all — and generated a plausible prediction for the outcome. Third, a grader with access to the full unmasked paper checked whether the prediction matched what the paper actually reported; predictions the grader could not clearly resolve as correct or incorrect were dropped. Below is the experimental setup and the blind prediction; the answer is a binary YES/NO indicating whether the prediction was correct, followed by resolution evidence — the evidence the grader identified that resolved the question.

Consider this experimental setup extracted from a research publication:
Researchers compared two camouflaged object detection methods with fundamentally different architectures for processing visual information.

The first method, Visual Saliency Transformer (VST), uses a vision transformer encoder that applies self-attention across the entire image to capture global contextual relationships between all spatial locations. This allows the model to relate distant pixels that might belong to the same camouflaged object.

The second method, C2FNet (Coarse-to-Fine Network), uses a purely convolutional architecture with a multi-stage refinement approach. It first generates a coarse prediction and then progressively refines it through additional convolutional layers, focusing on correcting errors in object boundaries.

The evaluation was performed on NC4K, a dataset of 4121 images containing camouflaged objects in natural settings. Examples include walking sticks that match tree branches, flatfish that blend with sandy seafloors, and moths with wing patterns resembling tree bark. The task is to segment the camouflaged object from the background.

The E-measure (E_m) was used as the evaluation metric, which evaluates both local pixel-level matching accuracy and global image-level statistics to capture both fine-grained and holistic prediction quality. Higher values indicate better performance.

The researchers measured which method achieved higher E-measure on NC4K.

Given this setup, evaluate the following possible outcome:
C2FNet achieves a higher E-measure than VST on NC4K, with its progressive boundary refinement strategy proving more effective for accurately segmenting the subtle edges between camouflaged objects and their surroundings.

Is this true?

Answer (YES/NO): YES